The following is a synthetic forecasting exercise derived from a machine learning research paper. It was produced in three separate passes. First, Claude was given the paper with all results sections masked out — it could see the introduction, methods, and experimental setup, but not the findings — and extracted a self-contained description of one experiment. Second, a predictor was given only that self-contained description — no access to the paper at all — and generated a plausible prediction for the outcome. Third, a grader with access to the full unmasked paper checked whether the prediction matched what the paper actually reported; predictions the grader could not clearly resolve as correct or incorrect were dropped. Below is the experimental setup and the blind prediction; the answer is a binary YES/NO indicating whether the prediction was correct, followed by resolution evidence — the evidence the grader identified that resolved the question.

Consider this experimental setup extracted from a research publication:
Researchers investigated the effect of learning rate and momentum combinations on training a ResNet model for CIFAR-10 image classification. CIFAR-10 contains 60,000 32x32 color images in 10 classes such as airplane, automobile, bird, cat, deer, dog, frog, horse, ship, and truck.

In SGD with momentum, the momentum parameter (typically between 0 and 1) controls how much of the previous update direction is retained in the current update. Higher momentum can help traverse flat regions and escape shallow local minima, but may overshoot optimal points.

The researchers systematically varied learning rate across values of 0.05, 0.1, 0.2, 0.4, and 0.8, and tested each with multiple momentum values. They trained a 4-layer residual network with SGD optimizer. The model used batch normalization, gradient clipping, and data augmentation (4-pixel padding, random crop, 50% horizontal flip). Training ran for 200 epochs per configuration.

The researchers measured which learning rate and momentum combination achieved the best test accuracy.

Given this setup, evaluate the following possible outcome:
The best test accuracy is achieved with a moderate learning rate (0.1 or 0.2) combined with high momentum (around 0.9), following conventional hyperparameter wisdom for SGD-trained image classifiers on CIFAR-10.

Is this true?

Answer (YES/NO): NO